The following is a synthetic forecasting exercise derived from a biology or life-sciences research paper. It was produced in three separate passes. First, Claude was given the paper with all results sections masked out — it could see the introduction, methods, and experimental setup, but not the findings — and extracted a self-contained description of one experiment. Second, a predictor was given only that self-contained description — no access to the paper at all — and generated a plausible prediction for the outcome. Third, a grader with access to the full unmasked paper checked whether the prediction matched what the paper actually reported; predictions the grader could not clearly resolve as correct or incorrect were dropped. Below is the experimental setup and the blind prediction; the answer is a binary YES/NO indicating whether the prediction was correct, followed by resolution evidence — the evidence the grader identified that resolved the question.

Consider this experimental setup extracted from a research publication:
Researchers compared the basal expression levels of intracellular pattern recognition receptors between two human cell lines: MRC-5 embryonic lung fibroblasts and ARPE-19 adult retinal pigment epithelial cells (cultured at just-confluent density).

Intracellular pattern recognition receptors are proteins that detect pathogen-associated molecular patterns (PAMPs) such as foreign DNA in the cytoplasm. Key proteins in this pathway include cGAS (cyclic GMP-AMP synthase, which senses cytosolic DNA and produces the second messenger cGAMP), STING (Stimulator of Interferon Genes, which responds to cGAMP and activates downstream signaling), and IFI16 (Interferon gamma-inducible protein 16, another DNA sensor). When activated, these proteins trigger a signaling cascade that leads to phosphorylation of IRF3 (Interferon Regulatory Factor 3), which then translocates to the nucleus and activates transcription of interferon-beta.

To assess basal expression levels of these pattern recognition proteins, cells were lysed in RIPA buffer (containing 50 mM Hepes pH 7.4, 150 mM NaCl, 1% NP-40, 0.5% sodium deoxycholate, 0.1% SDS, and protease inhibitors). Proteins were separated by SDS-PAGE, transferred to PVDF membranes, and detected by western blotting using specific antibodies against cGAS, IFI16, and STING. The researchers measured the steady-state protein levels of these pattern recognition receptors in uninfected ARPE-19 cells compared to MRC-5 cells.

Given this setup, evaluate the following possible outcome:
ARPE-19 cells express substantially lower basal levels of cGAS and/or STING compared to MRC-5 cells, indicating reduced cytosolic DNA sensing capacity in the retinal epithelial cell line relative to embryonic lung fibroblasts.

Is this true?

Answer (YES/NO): YES